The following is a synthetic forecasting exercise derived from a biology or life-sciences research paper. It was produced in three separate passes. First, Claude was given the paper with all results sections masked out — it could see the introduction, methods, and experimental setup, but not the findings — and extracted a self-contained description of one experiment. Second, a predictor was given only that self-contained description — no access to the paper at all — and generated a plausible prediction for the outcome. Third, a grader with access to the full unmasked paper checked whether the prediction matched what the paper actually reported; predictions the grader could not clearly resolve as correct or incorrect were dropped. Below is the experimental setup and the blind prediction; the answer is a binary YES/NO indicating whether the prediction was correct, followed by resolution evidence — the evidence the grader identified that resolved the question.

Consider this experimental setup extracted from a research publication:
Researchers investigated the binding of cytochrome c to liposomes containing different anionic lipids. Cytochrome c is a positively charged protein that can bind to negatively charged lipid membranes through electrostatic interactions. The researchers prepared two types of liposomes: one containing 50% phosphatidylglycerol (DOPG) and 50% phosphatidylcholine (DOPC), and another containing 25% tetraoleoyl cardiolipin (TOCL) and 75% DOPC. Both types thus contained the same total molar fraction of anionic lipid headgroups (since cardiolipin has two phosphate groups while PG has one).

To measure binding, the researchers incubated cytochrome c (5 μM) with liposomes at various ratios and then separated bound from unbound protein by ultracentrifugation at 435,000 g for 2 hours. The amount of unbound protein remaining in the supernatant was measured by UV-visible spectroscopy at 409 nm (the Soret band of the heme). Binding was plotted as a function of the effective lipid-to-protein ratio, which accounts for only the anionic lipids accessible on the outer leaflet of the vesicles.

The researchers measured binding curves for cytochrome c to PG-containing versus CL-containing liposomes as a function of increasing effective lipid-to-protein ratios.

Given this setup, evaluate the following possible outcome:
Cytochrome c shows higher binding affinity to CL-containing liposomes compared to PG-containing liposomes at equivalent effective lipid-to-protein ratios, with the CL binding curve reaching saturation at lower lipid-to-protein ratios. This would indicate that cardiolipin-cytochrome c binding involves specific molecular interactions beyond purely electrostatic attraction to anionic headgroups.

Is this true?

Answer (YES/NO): NO